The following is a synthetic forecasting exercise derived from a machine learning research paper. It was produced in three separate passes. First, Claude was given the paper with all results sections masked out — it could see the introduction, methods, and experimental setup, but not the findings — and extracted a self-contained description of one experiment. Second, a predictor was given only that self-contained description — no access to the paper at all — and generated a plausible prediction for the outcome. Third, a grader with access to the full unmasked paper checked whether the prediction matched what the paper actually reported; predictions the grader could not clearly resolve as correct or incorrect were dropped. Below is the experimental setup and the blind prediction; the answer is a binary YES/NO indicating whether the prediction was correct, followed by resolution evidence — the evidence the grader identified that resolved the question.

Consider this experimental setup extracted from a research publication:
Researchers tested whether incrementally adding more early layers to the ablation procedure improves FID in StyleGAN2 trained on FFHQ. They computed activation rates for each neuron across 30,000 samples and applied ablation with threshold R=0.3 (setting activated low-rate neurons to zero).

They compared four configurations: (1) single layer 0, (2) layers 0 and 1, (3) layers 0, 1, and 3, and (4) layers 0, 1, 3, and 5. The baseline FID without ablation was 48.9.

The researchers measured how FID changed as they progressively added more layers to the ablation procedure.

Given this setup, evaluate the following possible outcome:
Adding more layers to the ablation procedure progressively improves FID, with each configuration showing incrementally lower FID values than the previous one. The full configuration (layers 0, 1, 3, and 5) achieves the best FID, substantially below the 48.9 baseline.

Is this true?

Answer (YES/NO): NO